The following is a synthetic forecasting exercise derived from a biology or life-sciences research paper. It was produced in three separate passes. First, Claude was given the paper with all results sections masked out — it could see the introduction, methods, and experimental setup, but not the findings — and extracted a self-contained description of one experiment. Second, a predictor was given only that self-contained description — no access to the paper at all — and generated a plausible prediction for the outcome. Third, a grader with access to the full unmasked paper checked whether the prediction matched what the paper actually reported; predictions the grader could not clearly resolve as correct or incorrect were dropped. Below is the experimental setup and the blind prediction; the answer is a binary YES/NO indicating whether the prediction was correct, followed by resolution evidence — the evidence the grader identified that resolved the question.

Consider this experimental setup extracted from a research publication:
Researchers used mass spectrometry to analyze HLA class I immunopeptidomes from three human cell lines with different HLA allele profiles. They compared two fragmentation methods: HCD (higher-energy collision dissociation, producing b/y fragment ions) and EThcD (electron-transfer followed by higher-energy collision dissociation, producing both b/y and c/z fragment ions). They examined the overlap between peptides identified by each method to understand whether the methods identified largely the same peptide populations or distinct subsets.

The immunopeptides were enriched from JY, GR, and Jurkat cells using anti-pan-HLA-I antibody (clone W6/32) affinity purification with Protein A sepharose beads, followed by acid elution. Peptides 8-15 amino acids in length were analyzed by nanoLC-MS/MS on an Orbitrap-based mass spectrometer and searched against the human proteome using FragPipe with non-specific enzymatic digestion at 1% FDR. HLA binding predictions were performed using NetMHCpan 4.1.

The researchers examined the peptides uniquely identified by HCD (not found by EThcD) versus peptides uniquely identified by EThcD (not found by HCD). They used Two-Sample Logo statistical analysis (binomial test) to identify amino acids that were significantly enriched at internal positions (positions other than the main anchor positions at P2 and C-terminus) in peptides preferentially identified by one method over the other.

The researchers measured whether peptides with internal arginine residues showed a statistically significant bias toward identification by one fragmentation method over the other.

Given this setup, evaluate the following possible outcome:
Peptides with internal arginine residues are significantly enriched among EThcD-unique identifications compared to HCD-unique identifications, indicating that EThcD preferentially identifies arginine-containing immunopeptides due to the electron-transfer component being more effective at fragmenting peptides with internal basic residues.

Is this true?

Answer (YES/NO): YES